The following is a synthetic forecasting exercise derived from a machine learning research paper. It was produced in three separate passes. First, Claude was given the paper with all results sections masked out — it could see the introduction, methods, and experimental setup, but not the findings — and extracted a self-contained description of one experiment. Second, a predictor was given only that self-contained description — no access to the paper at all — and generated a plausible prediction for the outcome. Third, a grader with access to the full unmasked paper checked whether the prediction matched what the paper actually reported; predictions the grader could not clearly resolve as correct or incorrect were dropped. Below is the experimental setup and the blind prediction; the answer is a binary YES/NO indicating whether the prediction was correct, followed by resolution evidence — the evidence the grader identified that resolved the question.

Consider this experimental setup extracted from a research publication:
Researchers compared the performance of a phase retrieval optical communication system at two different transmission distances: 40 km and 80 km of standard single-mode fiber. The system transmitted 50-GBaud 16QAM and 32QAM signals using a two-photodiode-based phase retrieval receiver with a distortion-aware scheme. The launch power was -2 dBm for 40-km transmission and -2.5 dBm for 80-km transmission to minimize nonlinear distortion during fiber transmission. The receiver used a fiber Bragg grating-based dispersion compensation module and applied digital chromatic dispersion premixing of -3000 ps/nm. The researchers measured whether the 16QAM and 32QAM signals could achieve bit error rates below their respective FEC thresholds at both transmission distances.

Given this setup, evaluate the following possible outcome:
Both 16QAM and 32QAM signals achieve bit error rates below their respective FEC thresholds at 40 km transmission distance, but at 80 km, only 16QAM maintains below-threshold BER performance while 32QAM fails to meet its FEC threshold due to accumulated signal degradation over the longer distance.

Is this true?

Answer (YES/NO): NO